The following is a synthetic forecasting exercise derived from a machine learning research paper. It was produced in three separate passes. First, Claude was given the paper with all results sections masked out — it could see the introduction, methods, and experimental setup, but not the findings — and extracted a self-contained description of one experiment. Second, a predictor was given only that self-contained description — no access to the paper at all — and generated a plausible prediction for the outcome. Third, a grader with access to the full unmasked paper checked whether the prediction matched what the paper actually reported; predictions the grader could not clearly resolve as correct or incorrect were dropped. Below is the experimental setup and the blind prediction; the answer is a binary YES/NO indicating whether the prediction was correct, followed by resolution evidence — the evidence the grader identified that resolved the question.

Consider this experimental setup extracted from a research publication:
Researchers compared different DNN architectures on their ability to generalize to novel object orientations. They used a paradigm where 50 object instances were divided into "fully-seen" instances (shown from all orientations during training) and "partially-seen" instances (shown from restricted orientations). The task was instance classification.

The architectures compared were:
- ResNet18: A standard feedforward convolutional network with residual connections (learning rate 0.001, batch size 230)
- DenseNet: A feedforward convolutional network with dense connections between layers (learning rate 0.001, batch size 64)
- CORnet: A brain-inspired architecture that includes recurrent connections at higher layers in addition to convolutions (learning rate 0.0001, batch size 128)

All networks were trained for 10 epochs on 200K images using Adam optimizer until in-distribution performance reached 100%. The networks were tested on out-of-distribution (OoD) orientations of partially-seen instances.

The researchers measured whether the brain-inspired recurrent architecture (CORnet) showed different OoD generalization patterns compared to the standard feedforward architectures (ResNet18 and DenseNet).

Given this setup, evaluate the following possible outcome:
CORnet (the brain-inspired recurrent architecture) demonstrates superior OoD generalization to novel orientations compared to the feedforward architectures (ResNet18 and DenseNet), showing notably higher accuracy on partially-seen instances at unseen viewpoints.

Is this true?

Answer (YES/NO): NO